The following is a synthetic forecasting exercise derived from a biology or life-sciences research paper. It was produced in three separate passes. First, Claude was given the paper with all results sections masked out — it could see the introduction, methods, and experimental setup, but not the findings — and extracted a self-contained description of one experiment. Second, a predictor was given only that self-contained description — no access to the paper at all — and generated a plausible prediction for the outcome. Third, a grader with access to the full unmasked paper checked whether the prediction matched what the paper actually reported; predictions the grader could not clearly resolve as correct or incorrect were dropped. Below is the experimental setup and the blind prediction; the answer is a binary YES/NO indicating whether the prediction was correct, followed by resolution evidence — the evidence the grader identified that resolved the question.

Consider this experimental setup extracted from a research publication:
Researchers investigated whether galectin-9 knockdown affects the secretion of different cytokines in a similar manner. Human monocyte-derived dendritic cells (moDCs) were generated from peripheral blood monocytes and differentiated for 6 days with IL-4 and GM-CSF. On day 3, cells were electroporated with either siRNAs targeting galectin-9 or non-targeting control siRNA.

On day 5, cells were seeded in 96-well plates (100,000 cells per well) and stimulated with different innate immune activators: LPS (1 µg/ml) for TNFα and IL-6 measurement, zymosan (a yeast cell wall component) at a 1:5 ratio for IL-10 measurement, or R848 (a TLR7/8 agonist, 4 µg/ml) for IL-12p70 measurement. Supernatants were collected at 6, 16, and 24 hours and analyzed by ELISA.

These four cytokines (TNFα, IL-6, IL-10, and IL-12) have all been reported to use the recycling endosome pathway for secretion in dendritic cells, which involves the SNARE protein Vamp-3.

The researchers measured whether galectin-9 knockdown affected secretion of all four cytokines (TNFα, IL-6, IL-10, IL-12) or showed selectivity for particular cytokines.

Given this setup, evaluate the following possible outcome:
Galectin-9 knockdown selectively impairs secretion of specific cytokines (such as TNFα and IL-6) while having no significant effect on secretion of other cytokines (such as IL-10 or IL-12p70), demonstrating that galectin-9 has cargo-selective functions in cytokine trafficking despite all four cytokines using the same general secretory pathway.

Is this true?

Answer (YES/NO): NO